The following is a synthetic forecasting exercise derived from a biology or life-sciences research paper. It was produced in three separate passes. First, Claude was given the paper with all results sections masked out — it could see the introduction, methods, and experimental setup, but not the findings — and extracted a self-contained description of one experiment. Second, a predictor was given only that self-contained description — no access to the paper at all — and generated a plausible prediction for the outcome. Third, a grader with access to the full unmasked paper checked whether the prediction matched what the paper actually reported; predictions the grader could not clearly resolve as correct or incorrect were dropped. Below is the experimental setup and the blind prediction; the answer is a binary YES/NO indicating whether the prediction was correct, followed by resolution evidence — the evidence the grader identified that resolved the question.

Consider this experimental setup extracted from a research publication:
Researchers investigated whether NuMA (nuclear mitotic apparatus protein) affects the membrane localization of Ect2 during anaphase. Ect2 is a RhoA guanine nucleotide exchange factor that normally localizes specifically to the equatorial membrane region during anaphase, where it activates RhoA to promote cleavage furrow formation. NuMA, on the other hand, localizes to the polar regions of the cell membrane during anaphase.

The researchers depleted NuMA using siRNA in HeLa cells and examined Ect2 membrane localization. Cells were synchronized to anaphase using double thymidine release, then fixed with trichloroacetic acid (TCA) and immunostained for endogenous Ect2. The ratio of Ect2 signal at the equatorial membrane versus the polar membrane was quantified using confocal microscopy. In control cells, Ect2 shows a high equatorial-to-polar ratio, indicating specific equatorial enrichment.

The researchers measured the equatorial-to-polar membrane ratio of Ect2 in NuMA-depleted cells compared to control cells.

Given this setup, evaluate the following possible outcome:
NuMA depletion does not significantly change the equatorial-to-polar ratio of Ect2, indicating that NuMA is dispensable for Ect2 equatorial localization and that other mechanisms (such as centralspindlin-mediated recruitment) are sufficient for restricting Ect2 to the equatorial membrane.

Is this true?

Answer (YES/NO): NO